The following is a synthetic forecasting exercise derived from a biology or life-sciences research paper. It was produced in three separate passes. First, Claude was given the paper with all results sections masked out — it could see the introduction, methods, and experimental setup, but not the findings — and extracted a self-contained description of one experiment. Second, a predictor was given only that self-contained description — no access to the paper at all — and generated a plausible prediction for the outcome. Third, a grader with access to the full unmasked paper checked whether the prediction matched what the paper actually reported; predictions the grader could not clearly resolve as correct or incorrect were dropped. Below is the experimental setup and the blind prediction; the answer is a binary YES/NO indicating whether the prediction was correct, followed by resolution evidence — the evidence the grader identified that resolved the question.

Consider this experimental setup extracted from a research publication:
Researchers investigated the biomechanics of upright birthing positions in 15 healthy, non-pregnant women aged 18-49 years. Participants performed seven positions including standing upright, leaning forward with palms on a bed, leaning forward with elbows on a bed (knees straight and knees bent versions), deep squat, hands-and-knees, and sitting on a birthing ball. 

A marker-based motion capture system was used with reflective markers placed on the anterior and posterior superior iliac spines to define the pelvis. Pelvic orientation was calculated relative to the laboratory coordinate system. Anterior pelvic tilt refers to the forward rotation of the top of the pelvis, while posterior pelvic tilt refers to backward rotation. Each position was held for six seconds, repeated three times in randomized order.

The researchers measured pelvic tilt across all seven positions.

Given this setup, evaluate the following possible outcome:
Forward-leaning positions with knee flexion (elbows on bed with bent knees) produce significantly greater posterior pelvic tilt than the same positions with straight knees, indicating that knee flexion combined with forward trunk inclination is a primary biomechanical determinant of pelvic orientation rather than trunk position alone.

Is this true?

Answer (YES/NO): NO